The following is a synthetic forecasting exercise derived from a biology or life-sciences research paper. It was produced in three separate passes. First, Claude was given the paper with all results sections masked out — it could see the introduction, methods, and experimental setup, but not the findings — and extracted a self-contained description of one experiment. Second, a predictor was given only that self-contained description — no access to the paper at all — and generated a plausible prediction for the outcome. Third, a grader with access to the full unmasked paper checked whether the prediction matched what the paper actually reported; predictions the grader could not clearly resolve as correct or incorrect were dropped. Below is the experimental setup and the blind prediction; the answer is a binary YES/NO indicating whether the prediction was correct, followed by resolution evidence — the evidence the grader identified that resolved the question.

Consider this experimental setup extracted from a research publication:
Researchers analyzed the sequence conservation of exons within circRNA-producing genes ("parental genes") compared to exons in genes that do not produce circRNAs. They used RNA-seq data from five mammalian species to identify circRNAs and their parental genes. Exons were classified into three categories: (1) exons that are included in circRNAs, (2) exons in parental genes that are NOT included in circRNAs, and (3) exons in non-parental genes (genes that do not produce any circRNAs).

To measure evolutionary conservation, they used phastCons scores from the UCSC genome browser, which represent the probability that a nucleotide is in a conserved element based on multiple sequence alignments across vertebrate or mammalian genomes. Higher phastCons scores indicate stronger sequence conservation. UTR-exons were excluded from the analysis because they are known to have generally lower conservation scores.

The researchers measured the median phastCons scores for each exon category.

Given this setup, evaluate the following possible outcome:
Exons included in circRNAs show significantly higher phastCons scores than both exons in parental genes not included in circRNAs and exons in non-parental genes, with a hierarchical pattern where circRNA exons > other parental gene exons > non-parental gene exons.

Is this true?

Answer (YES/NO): YES